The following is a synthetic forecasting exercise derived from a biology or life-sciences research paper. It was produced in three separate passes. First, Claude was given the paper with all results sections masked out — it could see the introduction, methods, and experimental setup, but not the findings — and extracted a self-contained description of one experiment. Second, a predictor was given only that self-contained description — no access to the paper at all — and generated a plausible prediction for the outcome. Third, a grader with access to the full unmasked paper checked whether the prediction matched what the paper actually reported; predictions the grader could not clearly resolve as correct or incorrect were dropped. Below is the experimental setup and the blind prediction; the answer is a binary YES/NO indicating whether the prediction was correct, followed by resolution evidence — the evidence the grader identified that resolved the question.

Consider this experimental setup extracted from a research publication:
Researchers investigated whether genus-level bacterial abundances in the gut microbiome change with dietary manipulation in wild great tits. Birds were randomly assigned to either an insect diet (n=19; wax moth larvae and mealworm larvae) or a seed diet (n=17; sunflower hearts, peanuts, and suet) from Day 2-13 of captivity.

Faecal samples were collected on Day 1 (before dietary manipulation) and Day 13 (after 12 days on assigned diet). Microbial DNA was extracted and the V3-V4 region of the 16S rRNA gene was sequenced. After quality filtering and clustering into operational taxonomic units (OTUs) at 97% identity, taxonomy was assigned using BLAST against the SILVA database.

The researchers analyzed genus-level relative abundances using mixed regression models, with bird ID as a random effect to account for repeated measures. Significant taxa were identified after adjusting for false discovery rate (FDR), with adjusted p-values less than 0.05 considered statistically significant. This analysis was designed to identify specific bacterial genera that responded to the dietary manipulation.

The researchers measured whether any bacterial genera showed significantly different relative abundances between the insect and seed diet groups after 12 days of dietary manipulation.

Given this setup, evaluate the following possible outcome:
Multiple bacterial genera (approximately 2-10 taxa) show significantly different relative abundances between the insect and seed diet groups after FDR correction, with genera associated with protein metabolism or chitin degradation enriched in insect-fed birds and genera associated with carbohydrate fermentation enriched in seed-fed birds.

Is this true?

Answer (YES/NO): NO